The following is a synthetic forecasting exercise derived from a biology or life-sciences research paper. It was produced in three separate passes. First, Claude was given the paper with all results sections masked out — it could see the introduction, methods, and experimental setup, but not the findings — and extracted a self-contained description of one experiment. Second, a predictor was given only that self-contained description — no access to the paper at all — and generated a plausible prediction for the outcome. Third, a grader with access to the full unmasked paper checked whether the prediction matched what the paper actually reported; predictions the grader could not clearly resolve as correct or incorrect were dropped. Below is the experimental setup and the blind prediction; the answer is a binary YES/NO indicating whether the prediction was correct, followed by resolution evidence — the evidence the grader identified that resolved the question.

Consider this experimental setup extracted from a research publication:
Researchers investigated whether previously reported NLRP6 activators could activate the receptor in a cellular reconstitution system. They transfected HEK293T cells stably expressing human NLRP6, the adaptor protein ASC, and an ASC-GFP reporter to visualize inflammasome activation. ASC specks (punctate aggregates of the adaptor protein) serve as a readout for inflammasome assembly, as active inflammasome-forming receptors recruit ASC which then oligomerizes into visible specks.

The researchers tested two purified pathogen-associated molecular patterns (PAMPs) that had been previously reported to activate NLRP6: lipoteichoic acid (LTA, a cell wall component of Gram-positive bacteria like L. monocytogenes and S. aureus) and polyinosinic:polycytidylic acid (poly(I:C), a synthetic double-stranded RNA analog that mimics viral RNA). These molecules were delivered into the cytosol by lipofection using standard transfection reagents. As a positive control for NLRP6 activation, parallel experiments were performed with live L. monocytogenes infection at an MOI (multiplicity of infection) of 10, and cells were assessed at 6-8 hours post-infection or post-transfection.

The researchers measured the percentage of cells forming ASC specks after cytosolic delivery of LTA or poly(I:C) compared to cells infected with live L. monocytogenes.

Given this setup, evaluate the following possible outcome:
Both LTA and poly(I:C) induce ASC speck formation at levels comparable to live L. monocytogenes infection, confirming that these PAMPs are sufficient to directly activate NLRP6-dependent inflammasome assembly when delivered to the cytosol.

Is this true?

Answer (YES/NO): NO